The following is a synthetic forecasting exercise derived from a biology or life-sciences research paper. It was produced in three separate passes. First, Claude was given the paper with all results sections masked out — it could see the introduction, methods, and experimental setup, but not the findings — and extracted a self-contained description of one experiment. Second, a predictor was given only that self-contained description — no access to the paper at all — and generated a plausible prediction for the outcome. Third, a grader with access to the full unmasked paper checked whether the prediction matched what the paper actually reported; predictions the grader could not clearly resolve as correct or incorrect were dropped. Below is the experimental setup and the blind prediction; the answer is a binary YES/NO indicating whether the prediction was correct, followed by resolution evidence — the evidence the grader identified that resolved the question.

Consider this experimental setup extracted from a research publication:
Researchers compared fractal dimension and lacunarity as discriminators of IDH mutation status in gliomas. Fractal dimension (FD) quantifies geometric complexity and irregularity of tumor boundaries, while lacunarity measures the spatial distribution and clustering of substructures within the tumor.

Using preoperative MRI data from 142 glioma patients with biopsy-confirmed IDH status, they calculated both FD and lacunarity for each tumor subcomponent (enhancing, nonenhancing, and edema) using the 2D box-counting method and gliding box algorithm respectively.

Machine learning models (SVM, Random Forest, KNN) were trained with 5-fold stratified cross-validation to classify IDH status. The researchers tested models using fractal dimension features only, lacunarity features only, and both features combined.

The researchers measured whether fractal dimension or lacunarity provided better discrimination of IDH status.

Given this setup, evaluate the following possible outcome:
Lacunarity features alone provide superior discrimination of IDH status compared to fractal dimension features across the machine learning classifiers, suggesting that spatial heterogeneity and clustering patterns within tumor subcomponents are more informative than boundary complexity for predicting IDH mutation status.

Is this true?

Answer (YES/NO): NO